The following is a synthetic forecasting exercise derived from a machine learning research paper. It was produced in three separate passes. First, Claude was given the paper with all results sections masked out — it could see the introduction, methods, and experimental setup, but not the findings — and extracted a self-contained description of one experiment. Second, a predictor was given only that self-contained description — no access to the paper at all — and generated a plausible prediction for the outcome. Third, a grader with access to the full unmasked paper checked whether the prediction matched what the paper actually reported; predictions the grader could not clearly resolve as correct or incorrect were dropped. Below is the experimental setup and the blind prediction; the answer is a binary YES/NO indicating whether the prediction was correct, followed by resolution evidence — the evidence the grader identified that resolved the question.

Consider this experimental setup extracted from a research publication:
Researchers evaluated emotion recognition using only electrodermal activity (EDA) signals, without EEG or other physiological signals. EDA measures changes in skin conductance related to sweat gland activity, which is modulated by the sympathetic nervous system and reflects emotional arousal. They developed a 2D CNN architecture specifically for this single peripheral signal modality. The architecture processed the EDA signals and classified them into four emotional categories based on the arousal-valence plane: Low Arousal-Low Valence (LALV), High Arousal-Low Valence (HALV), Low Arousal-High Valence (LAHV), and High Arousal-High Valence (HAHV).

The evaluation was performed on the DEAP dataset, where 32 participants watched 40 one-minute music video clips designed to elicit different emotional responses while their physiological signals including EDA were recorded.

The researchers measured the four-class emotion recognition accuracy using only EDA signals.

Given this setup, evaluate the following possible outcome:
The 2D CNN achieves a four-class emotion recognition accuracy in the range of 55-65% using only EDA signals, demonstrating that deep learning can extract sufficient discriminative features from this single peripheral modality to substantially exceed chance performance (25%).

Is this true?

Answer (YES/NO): NO